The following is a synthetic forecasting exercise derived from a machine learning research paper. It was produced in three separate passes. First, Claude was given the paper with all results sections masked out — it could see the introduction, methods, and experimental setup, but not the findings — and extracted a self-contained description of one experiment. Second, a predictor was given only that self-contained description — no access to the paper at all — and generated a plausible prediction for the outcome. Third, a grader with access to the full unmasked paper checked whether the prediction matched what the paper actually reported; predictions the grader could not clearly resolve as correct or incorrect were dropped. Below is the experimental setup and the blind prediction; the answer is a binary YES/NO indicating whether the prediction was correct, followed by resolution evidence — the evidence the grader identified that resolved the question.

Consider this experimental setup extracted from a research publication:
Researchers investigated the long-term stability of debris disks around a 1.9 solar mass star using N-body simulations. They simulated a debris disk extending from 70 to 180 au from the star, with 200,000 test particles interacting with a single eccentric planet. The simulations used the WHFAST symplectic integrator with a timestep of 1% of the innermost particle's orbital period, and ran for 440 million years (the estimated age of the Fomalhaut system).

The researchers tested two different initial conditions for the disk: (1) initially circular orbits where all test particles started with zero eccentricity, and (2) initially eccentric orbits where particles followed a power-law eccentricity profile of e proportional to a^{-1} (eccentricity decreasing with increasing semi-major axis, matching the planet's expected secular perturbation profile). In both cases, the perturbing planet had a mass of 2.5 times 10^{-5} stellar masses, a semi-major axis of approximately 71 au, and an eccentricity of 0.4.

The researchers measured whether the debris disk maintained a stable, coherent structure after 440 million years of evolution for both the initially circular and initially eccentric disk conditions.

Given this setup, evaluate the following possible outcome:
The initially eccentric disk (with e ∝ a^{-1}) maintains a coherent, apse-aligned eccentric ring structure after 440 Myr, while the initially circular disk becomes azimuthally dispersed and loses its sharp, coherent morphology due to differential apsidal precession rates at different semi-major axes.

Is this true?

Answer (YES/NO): NO